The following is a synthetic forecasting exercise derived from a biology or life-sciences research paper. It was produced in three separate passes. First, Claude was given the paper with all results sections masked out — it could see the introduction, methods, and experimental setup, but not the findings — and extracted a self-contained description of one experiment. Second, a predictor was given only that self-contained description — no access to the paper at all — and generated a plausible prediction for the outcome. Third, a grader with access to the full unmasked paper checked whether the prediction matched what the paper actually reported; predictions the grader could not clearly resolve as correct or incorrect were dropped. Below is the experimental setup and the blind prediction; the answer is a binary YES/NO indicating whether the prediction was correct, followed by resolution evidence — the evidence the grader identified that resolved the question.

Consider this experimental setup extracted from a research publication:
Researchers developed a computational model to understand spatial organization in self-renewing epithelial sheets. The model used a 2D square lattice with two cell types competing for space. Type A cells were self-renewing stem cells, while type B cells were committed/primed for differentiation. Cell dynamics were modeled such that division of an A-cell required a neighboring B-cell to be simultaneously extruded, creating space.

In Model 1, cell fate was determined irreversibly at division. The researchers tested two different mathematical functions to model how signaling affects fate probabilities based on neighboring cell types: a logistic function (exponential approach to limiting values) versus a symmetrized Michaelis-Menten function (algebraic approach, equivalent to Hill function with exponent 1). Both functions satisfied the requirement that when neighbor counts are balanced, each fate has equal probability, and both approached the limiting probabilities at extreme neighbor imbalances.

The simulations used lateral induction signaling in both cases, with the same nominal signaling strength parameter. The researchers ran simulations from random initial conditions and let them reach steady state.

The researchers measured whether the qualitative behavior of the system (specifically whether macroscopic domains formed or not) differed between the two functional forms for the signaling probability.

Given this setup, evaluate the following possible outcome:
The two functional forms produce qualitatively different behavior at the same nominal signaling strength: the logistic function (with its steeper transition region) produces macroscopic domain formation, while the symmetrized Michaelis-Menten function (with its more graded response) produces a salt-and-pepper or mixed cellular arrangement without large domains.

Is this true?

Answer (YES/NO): NO